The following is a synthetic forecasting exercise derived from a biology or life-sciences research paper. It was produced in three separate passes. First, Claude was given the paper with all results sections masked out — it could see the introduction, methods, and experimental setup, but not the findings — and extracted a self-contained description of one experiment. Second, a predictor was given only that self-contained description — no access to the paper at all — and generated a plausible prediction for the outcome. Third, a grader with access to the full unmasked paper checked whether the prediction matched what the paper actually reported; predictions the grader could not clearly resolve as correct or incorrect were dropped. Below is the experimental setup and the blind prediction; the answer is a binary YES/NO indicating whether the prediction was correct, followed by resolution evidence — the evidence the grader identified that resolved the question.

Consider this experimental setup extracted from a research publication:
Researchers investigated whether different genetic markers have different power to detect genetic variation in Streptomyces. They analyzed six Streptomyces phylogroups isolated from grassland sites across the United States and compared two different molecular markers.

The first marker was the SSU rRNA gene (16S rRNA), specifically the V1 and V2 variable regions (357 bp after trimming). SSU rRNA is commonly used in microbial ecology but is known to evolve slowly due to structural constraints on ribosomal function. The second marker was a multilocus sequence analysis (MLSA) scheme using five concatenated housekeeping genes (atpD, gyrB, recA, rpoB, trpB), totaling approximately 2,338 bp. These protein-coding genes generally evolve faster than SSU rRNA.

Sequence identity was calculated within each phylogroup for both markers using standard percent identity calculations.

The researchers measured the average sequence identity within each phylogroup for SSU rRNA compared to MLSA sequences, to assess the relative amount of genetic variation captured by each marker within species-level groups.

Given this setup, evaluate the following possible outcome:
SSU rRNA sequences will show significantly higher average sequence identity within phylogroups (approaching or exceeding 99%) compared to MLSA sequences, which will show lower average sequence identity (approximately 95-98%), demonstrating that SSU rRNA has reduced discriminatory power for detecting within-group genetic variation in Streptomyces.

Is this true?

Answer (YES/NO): NO